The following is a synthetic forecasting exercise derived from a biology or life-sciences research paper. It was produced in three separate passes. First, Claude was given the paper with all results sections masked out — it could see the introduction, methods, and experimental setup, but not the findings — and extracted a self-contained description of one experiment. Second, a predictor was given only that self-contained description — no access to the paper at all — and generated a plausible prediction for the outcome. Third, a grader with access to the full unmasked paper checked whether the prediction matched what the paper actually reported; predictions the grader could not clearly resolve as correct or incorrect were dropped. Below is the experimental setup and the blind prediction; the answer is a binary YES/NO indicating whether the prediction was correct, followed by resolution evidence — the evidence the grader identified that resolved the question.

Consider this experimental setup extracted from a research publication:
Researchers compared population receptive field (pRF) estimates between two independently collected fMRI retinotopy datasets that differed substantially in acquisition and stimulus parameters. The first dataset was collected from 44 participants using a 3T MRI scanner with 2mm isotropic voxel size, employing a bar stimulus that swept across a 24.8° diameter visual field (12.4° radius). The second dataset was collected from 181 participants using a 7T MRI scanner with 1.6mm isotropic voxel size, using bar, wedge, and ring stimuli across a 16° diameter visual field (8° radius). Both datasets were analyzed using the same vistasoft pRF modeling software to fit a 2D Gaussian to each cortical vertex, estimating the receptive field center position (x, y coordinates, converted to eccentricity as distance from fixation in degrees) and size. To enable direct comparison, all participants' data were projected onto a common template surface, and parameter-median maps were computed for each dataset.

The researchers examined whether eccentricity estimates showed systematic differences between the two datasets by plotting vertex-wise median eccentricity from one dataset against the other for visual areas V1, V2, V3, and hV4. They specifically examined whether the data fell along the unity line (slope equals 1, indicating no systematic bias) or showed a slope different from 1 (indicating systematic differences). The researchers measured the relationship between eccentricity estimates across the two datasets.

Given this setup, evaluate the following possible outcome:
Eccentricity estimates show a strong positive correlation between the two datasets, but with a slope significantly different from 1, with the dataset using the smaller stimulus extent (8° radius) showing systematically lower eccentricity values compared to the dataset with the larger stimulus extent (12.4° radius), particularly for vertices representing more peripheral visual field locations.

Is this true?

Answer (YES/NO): YES